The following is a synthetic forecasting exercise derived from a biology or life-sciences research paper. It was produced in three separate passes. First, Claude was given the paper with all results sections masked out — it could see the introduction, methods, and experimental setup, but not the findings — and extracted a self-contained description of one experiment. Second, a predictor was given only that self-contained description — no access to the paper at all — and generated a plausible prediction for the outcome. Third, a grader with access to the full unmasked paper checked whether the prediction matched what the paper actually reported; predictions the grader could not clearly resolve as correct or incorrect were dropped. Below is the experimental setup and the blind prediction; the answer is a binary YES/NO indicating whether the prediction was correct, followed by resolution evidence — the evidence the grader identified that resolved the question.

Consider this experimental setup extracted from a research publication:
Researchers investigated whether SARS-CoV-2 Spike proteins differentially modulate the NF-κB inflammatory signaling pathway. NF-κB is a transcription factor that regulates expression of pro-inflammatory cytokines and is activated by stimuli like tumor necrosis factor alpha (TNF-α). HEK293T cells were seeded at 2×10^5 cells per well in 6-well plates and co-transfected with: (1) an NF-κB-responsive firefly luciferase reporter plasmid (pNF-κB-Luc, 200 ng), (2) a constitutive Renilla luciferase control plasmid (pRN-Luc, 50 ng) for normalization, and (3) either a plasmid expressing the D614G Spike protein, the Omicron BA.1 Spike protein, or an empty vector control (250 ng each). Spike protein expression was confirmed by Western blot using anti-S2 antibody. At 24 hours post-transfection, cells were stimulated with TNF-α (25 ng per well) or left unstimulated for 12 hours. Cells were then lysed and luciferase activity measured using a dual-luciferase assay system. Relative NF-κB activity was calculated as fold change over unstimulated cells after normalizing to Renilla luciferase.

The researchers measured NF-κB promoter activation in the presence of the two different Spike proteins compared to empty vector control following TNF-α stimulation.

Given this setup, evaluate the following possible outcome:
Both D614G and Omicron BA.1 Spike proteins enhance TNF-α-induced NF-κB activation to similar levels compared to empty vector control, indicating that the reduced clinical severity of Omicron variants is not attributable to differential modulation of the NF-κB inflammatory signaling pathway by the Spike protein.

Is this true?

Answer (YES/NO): NO